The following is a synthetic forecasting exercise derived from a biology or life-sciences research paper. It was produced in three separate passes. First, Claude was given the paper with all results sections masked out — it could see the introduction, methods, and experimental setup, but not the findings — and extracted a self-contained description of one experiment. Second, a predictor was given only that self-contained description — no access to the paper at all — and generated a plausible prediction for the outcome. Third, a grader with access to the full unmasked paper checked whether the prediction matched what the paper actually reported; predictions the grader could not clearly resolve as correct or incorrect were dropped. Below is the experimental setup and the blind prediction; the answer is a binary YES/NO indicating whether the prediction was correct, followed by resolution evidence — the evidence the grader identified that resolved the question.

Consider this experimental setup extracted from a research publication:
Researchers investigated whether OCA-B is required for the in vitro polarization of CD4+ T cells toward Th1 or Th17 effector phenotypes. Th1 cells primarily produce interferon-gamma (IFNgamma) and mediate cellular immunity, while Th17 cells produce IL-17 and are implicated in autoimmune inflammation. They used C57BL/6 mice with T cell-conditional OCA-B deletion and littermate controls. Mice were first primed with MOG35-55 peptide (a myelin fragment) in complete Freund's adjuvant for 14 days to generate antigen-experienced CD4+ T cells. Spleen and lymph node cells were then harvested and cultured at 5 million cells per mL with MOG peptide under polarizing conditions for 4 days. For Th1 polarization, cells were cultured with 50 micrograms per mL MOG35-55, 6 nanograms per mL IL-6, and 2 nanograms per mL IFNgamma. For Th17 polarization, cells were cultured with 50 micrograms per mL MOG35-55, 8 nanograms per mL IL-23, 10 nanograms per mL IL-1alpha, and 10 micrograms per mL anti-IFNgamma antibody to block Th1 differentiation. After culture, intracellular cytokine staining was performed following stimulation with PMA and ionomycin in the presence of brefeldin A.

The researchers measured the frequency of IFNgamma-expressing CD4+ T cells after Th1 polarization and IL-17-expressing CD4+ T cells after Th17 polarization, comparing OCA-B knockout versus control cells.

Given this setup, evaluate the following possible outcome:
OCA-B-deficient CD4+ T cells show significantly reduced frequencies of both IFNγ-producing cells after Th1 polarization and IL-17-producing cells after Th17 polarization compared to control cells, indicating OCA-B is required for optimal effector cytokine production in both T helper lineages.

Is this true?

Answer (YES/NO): NO